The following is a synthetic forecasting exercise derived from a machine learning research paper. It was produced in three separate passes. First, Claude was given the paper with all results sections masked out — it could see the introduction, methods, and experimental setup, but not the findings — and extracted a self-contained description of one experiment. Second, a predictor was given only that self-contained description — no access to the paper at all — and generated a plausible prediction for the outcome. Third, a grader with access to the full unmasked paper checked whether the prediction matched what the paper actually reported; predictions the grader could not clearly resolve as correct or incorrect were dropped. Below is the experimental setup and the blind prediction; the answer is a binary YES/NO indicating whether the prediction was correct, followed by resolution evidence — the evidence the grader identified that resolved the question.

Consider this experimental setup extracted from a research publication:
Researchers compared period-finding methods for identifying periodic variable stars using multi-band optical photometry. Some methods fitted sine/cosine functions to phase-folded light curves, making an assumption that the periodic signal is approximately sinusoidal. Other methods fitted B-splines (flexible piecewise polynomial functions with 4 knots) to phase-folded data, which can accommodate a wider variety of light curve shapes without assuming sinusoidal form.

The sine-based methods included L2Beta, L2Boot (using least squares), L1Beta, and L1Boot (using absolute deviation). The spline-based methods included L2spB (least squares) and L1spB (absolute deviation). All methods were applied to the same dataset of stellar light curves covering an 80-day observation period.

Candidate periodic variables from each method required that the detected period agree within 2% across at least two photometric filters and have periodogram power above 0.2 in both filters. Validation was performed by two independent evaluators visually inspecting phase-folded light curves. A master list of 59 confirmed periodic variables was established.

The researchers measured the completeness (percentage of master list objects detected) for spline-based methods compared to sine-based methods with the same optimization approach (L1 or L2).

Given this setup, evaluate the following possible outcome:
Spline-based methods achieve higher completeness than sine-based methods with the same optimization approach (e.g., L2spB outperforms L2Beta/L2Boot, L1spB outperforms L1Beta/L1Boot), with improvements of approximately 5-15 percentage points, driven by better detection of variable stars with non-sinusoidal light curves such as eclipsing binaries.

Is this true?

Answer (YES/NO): NO